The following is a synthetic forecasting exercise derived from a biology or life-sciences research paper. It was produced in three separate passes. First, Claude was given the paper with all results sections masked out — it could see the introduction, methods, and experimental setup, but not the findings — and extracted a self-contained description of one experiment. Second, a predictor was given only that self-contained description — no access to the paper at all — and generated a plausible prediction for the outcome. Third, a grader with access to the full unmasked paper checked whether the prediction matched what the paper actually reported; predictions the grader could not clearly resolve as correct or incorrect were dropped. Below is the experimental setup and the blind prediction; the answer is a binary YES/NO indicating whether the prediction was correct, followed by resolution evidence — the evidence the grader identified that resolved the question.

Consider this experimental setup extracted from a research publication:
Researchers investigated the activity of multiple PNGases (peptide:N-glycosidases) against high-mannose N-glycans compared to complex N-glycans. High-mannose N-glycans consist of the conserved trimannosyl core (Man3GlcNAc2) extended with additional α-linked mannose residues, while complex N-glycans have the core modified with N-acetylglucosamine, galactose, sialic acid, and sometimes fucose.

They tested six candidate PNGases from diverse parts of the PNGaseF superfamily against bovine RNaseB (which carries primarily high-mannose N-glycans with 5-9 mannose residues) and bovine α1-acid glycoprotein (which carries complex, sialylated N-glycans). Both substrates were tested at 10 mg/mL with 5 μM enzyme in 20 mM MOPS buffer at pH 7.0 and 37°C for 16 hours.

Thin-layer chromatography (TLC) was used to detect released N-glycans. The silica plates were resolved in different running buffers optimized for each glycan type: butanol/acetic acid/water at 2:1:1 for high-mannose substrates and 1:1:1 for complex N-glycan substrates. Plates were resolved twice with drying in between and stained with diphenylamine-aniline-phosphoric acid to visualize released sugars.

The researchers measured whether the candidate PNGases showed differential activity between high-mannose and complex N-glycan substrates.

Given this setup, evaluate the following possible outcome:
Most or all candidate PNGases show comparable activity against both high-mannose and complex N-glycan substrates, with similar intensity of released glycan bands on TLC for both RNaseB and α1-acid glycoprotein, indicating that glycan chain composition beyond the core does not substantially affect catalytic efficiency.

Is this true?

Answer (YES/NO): NO